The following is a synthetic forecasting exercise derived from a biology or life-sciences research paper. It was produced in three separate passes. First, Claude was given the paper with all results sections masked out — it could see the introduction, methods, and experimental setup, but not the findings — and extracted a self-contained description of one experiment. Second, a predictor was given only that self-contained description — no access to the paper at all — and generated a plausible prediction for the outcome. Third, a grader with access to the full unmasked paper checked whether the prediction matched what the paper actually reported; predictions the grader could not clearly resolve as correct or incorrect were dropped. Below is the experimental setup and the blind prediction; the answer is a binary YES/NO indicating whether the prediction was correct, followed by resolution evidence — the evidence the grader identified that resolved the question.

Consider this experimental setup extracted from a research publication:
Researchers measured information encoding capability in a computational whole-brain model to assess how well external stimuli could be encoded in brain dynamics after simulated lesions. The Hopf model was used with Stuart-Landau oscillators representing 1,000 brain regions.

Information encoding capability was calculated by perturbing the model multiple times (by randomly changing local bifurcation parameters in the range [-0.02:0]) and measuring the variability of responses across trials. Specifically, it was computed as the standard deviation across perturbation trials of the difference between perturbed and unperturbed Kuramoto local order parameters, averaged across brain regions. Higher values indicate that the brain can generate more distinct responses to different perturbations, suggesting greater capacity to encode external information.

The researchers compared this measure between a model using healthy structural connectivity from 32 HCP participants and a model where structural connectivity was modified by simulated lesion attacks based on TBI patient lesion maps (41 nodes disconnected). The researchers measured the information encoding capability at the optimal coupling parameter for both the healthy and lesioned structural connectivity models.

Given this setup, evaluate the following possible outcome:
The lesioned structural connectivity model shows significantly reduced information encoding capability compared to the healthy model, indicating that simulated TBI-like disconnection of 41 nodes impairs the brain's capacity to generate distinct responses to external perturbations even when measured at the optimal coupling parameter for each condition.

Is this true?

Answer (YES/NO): YES